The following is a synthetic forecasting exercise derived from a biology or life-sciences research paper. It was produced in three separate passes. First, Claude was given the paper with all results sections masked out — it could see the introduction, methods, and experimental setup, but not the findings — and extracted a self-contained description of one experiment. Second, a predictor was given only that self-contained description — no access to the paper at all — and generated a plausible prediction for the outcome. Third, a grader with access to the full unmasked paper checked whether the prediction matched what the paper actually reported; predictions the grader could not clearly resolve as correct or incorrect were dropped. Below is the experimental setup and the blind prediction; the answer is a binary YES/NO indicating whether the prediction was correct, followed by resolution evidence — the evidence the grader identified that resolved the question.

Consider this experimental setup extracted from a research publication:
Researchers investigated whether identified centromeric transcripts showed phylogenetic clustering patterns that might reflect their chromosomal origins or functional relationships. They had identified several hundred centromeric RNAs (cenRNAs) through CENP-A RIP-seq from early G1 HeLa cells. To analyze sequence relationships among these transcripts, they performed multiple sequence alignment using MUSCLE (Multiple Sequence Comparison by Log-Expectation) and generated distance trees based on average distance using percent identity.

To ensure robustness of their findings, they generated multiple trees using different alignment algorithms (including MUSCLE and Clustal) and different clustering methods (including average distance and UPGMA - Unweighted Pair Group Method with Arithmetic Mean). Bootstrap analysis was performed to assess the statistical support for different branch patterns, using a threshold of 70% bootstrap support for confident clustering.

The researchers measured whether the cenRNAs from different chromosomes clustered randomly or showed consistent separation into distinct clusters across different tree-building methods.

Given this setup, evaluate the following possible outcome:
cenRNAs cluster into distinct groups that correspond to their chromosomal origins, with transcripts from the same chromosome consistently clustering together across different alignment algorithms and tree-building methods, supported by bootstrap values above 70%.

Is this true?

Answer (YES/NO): NO